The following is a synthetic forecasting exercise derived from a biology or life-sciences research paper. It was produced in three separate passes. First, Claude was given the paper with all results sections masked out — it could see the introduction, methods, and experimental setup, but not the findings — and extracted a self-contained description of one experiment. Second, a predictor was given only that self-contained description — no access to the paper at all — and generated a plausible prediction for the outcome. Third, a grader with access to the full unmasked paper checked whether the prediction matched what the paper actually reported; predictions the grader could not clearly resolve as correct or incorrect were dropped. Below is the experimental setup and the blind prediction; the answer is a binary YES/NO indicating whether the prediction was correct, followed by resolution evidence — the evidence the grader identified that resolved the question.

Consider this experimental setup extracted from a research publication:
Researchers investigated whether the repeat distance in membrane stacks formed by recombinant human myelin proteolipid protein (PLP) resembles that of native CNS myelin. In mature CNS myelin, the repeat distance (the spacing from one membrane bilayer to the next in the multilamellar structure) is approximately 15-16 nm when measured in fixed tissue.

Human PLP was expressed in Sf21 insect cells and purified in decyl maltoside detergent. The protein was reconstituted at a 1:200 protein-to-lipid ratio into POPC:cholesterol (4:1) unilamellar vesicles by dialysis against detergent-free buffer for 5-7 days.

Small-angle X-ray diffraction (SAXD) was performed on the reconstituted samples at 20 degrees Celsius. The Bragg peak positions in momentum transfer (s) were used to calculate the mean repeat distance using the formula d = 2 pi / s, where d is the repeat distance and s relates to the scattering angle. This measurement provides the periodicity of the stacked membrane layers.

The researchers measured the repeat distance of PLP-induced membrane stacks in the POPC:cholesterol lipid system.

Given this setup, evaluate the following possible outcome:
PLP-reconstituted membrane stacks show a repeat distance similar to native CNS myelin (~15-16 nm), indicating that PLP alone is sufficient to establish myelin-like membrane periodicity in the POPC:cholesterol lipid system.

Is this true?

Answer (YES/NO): NO